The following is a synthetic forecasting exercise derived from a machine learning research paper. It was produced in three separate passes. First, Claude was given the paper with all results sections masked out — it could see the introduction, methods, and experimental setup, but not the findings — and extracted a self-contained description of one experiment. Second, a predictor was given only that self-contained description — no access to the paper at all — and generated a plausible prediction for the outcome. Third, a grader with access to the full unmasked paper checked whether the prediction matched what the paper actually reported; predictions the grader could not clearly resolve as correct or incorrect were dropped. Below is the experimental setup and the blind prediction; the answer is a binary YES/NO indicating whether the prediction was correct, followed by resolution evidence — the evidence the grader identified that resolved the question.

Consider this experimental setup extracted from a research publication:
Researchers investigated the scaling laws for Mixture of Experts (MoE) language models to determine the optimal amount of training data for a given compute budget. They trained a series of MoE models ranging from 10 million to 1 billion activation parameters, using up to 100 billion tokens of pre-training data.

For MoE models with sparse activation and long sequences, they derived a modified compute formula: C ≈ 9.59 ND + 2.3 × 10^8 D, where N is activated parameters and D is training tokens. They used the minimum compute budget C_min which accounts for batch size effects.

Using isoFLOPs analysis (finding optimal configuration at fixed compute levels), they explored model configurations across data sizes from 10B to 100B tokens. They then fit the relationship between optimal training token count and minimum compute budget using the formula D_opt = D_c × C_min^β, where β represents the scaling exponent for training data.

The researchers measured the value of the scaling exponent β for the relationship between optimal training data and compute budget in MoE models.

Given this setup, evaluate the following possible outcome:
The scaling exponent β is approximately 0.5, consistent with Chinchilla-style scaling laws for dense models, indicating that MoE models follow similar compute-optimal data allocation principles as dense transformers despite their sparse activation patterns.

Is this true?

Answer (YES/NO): YES